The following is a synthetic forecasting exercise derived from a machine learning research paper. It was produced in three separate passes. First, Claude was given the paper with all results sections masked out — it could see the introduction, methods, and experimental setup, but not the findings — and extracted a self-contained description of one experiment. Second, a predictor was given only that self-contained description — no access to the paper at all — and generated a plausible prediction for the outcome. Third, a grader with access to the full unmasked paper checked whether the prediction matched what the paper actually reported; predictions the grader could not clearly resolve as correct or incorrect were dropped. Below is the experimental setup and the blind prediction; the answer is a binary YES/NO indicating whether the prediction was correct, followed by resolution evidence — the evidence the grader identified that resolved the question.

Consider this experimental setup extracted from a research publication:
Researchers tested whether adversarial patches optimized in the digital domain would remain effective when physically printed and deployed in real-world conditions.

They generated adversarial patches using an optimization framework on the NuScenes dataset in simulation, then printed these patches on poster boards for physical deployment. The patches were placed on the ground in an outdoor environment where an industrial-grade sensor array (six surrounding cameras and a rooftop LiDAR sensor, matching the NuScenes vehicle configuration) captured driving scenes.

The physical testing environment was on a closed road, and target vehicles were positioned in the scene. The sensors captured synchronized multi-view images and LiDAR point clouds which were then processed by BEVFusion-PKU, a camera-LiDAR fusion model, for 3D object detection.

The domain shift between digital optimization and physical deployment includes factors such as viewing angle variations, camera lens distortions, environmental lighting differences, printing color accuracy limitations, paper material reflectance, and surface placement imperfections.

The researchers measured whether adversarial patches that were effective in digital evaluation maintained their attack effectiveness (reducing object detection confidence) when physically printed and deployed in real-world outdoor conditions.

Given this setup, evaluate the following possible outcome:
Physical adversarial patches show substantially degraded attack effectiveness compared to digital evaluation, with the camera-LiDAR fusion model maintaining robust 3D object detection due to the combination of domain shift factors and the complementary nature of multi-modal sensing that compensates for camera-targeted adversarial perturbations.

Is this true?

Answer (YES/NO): NO